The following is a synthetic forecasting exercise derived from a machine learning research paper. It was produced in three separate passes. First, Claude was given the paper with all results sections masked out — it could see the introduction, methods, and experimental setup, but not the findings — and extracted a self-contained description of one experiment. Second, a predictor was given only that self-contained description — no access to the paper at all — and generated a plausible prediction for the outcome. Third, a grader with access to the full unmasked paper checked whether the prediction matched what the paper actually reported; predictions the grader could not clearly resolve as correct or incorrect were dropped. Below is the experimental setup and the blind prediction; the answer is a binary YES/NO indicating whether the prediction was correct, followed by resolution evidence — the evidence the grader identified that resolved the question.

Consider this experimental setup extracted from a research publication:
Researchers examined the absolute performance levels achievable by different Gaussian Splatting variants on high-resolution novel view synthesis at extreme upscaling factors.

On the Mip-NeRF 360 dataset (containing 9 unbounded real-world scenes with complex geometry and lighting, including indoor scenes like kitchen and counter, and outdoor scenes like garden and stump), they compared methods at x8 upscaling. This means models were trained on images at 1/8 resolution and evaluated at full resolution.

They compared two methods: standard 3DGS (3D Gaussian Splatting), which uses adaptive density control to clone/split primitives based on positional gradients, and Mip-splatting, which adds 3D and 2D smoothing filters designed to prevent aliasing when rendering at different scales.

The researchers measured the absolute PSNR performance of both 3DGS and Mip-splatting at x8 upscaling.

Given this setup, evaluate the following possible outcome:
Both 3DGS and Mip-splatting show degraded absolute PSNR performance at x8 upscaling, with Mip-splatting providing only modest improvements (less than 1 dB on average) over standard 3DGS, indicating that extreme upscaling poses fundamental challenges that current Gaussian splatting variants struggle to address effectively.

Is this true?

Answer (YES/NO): NO